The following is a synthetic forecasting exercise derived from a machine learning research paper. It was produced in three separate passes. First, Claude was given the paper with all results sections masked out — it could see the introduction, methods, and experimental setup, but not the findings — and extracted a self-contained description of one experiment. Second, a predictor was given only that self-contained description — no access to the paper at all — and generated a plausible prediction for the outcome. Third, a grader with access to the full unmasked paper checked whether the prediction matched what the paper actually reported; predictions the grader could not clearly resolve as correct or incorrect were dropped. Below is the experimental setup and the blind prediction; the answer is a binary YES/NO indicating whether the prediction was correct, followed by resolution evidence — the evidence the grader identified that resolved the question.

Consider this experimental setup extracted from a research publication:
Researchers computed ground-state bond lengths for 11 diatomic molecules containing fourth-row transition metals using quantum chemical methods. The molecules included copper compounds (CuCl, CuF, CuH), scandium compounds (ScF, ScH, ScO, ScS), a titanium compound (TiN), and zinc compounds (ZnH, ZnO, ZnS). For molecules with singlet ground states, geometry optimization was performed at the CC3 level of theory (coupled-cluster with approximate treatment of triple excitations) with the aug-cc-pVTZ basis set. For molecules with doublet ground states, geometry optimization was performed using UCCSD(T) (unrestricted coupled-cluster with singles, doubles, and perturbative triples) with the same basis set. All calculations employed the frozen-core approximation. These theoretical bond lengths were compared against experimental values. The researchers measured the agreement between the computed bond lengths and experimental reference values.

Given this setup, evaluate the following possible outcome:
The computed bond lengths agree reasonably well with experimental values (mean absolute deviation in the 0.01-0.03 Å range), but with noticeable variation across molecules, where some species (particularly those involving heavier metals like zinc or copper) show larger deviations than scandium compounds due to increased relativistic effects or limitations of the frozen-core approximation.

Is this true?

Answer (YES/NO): NO